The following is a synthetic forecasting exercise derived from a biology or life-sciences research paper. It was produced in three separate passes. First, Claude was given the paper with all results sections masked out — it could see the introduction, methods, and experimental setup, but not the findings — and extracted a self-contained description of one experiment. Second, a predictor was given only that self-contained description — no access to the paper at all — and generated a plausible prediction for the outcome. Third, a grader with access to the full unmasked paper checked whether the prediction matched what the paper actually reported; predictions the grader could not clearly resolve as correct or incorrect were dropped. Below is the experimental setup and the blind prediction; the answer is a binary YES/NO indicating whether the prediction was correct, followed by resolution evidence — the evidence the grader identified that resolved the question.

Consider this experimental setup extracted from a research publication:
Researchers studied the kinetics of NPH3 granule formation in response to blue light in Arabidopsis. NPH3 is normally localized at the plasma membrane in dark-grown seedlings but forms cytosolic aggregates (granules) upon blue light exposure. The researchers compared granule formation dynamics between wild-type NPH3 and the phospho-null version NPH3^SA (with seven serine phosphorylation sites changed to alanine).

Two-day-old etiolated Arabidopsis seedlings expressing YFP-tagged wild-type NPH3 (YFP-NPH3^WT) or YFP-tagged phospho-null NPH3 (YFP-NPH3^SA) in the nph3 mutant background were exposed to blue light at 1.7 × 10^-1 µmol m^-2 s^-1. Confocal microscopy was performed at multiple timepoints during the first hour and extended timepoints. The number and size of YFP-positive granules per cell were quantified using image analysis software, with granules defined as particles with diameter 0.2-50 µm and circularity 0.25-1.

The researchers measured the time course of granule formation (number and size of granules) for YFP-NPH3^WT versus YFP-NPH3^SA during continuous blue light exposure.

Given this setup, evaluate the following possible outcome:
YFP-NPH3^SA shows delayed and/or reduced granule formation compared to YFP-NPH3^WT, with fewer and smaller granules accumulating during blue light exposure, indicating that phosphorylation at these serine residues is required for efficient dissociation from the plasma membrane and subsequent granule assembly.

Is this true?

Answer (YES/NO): NO